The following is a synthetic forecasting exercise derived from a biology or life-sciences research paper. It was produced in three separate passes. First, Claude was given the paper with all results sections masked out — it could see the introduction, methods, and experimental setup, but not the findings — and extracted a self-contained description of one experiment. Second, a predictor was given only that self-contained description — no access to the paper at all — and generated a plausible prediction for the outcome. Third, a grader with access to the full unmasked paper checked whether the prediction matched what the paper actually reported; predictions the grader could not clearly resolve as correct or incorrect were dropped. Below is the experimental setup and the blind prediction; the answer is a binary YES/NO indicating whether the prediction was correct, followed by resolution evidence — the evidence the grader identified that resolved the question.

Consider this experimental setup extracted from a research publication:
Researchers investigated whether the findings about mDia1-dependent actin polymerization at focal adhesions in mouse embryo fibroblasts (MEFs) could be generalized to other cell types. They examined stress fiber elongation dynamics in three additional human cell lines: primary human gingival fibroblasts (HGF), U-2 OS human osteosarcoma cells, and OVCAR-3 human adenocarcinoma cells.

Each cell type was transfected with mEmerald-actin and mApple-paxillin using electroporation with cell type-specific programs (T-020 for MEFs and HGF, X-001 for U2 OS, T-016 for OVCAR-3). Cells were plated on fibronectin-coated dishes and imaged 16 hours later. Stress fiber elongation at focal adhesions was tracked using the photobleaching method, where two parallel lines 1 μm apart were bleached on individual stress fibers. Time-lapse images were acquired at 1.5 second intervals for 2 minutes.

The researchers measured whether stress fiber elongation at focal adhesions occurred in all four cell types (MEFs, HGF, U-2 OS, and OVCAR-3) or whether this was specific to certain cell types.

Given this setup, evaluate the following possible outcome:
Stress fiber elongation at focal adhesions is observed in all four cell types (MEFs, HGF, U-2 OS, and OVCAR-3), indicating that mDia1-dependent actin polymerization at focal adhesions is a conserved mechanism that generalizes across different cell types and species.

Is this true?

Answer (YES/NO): YES